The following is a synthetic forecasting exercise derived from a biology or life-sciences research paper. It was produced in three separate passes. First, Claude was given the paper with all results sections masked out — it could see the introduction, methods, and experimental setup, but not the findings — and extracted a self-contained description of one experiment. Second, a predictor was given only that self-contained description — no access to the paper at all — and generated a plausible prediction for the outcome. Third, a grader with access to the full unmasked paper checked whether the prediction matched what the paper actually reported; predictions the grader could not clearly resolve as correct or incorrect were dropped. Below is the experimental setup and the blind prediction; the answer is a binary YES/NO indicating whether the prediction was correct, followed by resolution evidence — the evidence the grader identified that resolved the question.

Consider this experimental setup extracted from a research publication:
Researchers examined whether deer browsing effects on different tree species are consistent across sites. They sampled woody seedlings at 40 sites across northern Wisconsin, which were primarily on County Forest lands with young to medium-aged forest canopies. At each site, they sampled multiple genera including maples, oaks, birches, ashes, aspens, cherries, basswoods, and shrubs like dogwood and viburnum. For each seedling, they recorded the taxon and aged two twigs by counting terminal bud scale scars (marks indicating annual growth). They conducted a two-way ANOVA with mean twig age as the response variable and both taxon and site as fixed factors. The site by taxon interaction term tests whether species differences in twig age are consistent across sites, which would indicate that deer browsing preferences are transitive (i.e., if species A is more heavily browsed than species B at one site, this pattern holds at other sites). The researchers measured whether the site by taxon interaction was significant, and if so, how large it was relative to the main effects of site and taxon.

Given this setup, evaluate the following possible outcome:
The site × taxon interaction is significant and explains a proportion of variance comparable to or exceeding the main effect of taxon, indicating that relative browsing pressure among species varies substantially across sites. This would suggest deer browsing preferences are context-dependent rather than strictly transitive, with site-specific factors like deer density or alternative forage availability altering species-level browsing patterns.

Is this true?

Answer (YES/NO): NO